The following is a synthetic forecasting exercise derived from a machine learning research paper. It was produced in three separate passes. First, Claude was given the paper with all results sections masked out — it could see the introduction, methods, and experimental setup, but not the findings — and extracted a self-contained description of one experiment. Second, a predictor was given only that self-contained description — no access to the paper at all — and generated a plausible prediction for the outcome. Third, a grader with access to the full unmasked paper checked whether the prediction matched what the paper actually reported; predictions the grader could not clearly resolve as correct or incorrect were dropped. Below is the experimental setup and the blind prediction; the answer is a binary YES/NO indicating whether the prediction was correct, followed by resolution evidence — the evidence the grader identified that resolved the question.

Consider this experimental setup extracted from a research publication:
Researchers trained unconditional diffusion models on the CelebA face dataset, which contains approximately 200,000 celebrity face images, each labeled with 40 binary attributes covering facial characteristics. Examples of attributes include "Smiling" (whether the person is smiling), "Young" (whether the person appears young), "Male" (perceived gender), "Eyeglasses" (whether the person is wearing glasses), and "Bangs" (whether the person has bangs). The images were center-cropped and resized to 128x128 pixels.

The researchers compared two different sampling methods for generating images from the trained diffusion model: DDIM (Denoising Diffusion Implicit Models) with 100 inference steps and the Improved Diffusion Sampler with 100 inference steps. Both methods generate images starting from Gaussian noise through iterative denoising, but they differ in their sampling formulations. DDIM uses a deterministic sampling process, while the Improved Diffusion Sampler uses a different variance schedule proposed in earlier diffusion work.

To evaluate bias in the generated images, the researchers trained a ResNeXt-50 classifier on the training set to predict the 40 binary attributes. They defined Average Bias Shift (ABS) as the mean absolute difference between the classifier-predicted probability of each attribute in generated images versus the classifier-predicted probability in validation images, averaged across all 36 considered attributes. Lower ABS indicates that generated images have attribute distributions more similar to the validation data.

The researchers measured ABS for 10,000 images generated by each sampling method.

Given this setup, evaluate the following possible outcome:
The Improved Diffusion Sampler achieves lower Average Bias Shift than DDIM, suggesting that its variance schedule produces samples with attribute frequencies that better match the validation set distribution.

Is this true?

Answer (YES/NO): NO